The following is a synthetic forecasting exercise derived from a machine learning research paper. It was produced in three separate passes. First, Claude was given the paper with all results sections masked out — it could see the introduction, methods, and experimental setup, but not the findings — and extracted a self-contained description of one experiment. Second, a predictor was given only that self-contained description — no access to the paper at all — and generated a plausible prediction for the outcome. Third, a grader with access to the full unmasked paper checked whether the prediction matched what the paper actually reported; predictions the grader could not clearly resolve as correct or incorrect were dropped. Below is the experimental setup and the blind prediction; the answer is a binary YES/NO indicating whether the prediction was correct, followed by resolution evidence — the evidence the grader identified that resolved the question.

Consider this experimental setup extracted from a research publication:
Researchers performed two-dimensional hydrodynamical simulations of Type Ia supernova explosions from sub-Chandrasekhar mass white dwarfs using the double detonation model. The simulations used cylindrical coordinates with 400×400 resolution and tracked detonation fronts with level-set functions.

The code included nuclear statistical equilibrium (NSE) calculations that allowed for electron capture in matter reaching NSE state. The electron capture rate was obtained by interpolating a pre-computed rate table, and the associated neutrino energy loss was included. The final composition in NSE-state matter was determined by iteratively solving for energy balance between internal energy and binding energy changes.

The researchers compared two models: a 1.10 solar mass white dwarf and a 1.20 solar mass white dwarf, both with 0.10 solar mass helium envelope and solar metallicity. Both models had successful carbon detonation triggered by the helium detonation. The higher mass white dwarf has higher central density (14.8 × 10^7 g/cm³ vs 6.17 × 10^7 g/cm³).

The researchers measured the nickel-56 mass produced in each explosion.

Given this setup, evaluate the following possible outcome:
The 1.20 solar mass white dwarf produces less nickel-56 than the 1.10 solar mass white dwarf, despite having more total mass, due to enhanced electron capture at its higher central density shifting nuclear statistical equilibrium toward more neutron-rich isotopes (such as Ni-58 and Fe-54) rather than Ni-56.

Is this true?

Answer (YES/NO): NO